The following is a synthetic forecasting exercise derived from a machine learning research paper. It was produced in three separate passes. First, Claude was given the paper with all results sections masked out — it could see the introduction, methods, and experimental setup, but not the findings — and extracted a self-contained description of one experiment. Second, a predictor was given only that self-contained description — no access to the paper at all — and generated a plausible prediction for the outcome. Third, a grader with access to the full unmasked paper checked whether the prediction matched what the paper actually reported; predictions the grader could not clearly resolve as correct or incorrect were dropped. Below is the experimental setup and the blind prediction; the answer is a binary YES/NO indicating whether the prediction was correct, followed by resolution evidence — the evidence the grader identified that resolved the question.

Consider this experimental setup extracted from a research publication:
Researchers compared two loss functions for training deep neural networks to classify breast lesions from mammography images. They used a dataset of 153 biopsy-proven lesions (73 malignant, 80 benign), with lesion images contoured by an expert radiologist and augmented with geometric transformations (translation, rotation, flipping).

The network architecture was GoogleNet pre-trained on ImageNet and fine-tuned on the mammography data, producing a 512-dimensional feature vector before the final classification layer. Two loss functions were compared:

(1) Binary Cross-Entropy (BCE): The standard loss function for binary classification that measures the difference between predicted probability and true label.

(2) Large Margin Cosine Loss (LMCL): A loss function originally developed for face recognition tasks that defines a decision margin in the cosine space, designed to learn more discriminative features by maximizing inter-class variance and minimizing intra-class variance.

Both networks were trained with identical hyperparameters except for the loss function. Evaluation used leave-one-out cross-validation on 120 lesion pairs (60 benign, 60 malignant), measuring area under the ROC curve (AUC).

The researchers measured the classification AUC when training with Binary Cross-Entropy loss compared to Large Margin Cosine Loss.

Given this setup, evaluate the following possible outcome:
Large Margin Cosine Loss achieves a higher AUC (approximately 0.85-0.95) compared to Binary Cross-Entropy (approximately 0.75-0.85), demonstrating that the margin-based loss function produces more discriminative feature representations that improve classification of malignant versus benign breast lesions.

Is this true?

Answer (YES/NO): NO